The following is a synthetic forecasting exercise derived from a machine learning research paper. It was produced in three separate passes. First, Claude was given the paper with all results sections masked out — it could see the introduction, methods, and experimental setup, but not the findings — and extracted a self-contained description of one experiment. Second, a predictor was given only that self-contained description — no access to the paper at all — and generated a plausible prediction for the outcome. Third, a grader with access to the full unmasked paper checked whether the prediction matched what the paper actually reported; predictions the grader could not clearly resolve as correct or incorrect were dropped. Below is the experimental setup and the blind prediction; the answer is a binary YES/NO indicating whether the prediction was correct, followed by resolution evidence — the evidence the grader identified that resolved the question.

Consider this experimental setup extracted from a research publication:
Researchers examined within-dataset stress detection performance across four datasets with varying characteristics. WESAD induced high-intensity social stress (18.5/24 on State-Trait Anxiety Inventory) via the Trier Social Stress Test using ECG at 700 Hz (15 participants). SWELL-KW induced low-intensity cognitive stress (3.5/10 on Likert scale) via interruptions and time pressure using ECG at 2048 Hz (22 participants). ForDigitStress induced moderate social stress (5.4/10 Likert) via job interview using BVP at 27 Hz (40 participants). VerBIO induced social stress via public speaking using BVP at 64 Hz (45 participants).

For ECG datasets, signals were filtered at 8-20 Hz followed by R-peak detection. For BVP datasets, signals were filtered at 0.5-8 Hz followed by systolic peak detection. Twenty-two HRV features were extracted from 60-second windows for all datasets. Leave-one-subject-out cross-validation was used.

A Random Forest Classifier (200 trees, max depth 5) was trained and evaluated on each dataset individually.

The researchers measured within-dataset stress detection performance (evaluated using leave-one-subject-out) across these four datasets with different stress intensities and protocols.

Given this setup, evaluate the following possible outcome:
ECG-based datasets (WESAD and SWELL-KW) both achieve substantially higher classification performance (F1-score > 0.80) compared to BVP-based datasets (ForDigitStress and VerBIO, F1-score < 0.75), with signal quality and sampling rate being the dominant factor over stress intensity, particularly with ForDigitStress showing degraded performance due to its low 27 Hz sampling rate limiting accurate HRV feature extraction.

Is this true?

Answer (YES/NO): NO